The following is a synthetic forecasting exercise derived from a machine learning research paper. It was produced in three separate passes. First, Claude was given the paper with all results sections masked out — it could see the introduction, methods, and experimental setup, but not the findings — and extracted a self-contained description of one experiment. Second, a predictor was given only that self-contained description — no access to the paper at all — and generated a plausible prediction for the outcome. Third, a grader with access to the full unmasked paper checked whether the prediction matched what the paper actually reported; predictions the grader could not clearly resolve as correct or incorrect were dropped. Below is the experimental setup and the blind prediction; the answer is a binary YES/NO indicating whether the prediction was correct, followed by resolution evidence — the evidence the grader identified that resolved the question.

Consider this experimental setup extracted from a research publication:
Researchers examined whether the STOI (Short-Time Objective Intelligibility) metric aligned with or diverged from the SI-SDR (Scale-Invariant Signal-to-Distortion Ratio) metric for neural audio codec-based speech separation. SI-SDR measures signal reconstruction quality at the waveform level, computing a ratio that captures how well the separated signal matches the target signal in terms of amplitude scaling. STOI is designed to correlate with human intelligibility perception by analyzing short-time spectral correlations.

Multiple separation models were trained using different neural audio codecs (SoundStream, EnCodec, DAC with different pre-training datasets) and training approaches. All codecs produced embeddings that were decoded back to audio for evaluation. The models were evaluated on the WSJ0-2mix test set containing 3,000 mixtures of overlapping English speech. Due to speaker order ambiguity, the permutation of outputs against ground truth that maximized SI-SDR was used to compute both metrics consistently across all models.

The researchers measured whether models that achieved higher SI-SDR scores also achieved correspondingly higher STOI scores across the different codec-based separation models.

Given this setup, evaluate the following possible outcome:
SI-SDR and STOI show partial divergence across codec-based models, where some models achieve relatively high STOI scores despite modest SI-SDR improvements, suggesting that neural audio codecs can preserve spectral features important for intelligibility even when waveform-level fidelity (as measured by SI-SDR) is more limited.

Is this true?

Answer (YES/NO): YES